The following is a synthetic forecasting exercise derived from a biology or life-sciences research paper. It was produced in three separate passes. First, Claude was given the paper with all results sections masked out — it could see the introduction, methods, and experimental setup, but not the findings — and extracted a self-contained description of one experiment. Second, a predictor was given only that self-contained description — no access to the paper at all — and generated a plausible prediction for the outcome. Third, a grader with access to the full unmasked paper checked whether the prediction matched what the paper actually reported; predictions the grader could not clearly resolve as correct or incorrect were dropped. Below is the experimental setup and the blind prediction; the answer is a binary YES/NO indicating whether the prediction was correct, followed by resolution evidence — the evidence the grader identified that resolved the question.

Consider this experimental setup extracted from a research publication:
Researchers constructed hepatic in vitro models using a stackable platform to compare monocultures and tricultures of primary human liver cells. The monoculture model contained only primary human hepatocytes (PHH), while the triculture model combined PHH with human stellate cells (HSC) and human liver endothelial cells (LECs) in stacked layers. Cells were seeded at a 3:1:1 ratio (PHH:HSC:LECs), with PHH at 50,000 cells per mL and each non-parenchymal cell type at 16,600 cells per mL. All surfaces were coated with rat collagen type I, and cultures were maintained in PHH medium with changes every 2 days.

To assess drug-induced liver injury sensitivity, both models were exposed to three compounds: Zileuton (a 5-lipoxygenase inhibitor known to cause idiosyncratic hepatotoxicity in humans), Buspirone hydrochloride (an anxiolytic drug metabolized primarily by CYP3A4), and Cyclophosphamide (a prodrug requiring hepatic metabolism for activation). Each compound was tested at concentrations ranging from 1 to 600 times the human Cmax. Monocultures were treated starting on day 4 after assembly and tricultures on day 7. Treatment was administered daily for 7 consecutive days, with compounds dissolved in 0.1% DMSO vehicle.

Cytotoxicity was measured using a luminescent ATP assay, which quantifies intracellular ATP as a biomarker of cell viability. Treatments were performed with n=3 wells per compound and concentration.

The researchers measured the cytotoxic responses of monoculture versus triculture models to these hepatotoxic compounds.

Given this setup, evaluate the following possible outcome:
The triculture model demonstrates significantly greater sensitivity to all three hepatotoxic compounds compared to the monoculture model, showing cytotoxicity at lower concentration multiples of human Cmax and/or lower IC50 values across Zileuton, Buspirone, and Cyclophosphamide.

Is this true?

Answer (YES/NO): NO